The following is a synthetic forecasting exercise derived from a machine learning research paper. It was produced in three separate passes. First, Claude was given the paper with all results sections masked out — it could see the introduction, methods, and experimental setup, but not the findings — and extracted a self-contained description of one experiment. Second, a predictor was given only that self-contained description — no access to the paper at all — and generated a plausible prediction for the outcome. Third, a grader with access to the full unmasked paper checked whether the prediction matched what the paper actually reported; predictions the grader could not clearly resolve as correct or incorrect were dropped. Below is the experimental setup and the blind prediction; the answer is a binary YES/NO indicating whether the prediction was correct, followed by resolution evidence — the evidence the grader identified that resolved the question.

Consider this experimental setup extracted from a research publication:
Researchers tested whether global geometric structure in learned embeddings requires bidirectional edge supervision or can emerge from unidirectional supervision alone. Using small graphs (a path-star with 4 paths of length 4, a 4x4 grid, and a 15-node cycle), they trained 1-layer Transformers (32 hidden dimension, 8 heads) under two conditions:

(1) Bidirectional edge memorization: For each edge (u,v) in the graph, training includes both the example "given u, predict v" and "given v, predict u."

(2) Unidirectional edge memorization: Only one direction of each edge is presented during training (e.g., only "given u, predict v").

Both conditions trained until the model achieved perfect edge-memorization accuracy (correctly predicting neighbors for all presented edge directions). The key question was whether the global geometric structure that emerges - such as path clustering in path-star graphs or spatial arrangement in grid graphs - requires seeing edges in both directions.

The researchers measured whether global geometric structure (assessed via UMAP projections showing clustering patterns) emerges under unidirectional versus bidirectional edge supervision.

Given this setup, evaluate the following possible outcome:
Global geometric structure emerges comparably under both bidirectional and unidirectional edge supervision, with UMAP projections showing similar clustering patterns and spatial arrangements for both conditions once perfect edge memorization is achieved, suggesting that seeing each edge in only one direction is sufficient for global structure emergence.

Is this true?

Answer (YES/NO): NO